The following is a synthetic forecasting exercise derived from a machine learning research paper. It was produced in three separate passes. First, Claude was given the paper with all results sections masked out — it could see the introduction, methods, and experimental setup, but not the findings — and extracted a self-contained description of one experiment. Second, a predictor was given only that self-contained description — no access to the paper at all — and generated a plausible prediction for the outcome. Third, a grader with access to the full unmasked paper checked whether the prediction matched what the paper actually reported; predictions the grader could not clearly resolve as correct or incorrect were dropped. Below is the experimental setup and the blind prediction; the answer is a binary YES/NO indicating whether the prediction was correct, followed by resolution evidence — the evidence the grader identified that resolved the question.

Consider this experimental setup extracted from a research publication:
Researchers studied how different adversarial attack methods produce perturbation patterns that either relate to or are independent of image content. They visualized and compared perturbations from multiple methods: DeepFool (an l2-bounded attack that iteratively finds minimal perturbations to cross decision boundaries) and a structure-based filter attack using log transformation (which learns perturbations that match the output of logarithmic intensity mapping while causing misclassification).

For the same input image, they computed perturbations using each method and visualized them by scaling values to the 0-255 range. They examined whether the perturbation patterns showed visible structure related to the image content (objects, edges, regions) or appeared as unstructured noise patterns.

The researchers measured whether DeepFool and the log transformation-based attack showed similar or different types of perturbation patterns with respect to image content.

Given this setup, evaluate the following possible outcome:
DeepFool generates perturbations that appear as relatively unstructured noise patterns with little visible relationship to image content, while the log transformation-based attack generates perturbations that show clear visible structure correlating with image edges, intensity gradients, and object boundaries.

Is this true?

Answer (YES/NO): YES